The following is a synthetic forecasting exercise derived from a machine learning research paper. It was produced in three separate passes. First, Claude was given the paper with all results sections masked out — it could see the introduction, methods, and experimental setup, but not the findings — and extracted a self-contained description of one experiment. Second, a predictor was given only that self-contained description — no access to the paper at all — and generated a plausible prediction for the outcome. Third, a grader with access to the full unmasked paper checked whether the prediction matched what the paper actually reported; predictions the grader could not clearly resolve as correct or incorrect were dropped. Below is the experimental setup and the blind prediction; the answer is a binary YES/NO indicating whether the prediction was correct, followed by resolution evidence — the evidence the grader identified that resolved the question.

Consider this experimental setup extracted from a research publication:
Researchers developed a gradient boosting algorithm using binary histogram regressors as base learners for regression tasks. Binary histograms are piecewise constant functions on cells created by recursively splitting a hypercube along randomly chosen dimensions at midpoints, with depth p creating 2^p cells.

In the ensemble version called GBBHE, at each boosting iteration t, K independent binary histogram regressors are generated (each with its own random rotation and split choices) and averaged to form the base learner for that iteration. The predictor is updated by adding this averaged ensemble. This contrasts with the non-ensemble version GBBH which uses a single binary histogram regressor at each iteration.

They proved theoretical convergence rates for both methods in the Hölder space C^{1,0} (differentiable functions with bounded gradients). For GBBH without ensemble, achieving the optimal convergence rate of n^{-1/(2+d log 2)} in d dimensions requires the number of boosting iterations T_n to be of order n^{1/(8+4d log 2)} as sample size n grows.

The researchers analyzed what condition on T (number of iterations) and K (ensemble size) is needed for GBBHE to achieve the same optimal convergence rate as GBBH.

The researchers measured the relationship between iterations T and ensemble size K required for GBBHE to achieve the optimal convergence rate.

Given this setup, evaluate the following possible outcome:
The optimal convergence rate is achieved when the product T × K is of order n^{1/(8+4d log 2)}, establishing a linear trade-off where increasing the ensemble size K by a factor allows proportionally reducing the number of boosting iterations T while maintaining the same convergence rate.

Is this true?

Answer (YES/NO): YES